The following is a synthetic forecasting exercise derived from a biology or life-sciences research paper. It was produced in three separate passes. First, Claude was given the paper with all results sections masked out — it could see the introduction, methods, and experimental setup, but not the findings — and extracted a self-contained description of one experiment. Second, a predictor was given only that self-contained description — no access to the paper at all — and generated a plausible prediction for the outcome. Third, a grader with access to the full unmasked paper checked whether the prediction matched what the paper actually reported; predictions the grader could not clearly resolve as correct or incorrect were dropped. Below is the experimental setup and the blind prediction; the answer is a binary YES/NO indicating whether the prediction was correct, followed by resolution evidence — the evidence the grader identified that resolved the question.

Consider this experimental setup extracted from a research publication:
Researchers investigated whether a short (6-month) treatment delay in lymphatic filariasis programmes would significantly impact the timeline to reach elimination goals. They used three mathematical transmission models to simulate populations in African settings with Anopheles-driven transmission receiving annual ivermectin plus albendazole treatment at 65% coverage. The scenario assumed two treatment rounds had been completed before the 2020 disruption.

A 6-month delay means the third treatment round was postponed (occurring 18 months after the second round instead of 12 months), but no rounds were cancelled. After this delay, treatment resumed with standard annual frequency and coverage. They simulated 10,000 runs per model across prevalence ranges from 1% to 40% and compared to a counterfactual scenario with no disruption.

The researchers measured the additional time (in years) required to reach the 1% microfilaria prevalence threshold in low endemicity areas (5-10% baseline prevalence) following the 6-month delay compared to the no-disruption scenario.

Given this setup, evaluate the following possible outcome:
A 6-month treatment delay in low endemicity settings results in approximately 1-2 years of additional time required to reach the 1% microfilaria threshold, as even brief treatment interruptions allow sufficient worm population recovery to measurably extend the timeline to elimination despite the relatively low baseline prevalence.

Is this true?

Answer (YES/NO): NO